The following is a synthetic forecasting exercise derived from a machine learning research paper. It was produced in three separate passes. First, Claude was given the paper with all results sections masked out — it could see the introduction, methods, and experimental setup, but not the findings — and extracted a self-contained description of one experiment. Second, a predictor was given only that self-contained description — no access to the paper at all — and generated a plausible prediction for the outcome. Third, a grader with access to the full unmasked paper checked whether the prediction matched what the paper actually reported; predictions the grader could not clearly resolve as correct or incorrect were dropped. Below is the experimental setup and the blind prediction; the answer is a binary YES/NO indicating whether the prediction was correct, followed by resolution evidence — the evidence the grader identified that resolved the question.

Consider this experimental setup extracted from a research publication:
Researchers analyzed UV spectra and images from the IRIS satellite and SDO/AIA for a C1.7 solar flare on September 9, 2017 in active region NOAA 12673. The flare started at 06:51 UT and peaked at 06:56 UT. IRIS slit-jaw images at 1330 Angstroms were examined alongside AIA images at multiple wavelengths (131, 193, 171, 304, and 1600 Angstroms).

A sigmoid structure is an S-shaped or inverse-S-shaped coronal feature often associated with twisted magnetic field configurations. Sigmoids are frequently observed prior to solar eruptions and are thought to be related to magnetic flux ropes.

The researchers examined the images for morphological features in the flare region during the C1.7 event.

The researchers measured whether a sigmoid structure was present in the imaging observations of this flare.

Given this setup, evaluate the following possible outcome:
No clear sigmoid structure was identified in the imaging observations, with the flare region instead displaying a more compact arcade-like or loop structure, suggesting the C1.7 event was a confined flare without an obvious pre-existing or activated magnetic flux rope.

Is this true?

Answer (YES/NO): NO